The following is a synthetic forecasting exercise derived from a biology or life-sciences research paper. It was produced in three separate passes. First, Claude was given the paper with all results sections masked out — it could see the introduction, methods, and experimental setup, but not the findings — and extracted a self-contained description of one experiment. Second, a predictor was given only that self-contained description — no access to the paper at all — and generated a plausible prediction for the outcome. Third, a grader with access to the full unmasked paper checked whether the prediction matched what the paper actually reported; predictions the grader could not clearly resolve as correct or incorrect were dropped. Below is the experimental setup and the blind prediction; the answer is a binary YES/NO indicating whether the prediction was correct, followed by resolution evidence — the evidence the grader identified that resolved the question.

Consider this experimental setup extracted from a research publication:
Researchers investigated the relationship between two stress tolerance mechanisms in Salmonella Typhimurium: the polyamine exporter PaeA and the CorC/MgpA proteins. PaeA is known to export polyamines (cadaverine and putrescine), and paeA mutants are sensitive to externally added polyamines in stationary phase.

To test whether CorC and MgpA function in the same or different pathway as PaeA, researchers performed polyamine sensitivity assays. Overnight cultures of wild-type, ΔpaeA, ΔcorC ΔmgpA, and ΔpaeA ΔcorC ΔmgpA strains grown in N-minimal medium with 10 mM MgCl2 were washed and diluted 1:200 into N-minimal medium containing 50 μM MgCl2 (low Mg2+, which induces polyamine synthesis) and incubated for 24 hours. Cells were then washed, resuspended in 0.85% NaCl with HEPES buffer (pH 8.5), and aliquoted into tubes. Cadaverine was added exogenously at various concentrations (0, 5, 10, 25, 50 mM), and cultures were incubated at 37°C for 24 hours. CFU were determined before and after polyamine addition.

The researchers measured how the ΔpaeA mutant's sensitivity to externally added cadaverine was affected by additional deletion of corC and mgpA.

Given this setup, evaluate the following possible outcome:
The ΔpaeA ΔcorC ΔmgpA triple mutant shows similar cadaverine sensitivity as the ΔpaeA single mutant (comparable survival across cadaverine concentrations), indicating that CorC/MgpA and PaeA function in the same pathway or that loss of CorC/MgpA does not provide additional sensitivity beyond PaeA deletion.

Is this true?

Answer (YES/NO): NO